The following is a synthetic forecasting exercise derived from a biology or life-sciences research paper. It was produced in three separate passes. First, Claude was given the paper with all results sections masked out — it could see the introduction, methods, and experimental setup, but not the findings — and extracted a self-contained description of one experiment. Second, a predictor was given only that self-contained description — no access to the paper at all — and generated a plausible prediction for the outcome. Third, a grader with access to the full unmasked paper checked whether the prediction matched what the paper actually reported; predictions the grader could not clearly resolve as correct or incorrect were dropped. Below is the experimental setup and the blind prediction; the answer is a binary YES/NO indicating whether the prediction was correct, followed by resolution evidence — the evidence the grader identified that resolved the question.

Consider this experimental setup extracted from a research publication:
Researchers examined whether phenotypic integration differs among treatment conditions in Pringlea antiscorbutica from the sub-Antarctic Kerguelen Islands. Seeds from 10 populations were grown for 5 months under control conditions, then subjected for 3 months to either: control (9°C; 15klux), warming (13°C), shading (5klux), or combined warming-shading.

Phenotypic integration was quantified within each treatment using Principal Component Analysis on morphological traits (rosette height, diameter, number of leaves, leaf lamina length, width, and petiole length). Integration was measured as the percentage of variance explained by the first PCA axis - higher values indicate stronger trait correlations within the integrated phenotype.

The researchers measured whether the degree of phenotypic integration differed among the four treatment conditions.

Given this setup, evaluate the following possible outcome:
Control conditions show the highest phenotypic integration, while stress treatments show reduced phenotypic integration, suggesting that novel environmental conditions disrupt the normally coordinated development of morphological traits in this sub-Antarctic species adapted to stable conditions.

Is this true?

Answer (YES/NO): NO